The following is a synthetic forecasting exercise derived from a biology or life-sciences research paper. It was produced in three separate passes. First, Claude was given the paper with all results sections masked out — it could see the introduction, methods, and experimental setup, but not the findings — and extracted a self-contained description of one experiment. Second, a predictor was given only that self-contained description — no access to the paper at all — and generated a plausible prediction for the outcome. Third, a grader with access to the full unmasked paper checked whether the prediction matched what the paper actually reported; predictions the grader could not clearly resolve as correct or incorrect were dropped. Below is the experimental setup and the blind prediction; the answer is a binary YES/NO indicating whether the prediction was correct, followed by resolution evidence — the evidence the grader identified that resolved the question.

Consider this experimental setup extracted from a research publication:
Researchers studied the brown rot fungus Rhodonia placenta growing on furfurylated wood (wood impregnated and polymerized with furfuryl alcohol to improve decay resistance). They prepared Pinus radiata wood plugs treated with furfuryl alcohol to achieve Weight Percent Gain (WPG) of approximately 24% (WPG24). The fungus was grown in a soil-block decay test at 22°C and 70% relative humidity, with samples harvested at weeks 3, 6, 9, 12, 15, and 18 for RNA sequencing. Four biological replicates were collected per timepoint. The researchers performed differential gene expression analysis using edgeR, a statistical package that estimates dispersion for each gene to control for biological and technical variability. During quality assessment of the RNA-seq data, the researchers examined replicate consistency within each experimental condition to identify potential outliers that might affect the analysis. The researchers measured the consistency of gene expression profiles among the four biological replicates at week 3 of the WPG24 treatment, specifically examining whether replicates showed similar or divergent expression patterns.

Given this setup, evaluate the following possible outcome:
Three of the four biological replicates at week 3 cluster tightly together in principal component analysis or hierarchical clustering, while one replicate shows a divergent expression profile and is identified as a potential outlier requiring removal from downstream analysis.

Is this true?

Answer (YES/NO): NO